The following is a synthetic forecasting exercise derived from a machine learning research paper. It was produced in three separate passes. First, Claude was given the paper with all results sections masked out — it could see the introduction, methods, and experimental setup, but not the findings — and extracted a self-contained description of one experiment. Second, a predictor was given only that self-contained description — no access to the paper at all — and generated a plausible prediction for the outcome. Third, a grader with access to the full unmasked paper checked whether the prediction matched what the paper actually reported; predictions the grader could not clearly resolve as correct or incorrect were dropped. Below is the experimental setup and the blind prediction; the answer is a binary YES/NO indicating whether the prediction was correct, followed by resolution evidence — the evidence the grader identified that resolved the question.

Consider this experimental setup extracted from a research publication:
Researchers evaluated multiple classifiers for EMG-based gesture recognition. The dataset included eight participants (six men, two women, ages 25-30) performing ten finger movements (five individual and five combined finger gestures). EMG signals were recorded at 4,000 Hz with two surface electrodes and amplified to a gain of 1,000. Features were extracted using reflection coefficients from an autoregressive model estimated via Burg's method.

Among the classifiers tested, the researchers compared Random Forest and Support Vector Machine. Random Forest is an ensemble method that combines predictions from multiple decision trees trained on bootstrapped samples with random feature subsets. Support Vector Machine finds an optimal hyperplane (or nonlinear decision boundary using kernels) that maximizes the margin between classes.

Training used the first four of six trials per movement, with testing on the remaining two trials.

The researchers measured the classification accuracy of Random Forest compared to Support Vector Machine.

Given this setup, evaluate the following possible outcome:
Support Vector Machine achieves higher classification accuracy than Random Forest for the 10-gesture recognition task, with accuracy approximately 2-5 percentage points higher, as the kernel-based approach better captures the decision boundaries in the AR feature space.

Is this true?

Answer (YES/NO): NO